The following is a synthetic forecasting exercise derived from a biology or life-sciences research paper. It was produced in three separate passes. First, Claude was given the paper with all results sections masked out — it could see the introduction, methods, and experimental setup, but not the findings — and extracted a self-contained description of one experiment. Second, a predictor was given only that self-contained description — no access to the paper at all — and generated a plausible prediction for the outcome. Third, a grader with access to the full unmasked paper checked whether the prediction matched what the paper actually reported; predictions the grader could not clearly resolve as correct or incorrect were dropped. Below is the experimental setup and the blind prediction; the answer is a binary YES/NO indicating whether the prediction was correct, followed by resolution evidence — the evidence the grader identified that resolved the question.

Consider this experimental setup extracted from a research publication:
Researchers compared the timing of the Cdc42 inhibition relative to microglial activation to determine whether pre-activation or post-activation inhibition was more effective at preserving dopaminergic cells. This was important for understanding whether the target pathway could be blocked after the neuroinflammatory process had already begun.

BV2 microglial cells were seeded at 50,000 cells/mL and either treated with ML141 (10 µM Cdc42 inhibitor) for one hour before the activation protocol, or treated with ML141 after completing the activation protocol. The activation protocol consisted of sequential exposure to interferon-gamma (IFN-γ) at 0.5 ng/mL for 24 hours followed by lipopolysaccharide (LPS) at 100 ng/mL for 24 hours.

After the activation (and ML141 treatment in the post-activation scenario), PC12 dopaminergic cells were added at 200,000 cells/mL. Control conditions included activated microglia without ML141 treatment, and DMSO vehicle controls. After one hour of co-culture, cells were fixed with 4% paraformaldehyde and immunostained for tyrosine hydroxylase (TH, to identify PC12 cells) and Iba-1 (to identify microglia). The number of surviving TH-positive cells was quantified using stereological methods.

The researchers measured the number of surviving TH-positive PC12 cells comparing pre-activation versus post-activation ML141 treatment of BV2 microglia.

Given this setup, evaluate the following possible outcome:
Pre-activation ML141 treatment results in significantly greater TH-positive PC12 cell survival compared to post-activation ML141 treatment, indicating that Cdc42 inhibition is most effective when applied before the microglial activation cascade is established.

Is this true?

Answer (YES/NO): NO